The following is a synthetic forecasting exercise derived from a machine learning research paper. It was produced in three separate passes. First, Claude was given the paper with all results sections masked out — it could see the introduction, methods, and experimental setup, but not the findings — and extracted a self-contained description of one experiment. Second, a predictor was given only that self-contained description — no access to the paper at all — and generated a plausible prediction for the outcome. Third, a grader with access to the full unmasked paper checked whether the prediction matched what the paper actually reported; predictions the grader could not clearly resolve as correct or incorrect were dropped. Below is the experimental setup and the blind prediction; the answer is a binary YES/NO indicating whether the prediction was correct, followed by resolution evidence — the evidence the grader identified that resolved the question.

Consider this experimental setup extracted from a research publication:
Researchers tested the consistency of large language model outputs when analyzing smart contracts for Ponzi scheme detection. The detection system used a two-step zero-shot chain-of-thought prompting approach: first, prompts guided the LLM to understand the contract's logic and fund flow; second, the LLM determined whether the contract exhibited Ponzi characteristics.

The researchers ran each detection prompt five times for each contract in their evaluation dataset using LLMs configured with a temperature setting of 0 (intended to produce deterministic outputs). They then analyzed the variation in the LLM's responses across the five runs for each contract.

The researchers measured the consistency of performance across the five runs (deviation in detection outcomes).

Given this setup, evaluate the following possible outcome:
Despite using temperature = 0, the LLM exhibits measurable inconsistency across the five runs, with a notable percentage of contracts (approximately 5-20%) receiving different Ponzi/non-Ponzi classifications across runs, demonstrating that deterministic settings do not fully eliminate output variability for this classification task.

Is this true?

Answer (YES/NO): NO